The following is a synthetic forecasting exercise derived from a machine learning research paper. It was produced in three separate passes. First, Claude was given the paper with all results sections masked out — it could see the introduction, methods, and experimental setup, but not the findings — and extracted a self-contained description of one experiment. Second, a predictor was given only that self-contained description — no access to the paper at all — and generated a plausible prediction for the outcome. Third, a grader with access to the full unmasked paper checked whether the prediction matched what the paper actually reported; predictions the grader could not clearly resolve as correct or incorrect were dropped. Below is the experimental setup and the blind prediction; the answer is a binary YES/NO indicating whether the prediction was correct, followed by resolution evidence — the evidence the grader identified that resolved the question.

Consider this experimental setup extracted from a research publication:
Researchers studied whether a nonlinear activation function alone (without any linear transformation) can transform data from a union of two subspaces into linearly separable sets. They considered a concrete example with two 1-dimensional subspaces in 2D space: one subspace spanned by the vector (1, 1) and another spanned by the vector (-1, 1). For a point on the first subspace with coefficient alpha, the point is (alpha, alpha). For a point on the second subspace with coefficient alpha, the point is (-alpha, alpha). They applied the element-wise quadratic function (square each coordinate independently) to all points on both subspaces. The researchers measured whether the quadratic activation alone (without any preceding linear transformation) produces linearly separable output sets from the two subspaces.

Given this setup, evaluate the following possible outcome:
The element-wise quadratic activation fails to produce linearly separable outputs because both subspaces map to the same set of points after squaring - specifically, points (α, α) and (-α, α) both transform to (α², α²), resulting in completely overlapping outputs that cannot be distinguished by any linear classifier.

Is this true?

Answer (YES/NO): YES